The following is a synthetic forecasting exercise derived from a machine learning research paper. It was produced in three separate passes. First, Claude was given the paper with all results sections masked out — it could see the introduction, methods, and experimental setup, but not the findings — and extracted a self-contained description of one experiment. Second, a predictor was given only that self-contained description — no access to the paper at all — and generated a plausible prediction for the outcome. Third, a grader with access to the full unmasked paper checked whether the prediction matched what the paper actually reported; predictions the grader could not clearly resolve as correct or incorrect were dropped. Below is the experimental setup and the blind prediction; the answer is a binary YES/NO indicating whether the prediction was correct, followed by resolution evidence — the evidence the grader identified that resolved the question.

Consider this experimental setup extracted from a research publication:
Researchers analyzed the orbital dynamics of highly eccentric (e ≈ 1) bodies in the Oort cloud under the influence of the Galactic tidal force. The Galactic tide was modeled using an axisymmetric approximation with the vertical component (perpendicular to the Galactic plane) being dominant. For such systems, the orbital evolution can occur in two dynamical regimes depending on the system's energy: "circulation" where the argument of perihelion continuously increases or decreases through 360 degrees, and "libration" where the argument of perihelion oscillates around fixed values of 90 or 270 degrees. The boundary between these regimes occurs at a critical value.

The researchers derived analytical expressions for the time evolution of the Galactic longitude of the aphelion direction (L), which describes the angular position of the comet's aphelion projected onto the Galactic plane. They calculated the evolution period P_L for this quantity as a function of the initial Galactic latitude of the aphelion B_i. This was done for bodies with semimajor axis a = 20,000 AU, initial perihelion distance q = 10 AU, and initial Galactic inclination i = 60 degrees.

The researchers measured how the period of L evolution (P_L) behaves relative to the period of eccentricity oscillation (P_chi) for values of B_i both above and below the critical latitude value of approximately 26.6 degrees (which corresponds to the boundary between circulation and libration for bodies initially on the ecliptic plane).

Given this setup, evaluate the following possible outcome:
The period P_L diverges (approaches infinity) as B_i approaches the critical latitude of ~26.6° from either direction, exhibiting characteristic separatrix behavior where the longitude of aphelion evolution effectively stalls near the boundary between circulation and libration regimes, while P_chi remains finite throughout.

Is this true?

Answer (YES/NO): NO